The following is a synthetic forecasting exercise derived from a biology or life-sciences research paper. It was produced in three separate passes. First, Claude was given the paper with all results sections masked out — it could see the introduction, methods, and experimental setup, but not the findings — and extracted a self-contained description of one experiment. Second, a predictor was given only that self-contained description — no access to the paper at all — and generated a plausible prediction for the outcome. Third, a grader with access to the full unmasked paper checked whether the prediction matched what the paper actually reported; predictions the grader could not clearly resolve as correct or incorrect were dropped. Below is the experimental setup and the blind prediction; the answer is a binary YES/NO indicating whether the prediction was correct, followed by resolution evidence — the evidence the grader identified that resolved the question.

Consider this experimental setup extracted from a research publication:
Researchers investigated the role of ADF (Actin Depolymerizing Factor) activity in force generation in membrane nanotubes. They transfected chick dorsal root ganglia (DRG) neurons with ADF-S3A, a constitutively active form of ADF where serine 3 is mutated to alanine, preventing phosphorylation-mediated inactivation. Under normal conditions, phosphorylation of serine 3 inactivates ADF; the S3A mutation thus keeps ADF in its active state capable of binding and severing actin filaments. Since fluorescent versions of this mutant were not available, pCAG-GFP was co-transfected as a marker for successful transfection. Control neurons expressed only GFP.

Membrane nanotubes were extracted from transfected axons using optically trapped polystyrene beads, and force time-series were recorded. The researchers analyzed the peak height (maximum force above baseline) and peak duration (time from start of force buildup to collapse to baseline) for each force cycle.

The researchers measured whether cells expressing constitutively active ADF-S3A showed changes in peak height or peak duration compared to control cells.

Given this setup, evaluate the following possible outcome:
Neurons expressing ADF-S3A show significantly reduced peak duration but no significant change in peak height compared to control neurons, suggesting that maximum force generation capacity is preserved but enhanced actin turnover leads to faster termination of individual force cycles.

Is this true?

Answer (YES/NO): NO